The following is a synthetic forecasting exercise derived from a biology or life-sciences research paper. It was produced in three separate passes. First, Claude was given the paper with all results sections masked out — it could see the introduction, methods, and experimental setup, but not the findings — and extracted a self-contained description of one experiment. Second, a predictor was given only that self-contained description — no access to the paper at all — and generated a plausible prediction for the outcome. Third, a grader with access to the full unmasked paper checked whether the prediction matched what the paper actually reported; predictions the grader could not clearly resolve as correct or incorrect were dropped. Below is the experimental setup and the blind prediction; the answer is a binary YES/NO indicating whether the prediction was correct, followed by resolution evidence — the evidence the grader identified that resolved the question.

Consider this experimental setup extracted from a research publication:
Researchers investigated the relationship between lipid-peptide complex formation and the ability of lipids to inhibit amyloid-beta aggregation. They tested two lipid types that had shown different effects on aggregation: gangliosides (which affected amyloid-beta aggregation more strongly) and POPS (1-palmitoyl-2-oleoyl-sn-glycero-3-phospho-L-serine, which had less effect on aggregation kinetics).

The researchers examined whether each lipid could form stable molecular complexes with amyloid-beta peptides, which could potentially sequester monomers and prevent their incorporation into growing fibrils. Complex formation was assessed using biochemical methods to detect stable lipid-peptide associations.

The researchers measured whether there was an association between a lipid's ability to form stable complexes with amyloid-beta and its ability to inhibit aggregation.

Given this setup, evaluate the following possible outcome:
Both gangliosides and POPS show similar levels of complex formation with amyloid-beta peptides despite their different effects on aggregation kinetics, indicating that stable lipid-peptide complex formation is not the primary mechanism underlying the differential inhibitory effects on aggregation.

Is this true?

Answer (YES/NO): NO